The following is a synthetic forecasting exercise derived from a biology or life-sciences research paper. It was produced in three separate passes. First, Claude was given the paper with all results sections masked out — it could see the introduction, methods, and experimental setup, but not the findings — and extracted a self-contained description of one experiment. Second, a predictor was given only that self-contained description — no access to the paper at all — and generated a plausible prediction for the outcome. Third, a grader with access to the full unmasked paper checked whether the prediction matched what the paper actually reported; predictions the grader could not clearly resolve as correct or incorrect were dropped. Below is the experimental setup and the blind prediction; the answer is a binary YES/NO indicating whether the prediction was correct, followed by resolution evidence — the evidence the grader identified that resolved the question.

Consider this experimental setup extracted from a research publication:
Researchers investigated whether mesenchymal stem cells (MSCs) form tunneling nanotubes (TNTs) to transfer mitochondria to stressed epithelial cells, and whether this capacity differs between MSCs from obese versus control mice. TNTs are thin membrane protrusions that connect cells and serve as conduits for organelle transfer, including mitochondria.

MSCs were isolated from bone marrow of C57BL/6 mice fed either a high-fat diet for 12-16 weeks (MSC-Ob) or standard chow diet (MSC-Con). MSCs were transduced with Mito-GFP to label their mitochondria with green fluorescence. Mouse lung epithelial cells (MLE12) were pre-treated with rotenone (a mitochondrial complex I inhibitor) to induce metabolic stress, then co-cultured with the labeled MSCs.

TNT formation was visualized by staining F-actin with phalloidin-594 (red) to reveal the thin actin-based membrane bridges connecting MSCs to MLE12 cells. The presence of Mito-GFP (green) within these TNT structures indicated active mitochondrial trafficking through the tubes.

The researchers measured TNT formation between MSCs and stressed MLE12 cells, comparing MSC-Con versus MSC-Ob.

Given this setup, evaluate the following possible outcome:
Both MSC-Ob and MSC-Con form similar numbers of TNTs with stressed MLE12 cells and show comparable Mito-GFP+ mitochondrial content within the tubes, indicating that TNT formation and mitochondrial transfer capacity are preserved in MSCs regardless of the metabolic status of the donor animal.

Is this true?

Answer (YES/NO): NO